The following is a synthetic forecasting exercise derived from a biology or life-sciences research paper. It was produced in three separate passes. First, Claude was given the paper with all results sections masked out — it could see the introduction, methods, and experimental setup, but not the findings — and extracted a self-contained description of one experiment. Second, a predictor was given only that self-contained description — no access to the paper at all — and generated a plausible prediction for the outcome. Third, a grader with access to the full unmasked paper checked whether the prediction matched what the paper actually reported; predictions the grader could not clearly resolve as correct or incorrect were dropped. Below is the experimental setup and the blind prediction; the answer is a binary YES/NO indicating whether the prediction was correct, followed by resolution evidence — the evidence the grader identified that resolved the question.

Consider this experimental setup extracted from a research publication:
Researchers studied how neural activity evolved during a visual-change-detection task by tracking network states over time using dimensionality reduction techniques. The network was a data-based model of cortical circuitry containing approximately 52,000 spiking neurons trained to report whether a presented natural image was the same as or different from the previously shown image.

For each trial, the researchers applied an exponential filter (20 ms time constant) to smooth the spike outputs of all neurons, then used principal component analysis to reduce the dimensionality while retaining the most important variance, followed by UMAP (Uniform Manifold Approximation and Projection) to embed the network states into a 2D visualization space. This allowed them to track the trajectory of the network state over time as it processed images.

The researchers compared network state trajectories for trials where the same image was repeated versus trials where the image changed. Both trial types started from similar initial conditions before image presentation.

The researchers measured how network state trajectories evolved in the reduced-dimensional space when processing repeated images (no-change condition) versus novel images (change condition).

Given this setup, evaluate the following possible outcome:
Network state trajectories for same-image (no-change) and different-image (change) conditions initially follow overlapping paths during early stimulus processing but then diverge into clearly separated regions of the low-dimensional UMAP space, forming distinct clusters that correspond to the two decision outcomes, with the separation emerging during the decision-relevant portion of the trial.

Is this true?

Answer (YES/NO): YES